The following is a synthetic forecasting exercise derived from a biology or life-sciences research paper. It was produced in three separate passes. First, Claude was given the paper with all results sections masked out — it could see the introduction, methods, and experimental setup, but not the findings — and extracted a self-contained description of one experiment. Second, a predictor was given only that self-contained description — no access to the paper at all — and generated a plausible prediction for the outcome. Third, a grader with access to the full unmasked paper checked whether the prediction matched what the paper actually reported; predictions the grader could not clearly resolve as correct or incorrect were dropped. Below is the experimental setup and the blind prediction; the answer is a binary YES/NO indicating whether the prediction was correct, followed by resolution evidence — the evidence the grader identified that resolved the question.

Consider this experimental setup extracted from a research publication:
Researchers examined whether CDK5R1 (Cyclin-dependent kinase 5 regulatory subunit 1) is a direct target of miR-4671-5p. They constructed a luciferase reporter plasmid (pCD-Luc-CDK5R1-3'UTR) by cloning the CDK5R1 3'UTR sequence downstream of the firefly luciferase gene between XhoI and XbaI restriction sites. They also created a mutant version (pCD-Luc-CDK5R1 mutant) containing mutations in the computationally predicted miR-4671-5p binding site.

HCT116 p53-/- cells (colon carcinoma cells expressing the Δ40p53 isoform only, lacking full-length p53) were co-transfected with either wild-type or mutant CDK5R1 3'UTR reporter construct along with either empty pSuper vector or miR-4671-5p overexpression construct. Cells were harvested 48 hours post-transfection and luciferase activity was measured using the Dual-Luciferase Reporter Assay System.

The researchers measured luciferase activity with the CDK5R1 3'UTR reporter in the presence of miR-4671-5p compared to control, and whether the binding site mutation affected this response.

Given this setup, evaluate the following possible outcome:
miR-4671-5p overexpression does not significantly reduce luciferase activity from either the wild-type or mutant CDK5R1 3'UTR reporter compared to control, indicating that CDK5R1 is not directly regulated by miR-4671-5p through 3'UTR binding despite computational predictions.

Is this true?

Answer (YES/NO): NO